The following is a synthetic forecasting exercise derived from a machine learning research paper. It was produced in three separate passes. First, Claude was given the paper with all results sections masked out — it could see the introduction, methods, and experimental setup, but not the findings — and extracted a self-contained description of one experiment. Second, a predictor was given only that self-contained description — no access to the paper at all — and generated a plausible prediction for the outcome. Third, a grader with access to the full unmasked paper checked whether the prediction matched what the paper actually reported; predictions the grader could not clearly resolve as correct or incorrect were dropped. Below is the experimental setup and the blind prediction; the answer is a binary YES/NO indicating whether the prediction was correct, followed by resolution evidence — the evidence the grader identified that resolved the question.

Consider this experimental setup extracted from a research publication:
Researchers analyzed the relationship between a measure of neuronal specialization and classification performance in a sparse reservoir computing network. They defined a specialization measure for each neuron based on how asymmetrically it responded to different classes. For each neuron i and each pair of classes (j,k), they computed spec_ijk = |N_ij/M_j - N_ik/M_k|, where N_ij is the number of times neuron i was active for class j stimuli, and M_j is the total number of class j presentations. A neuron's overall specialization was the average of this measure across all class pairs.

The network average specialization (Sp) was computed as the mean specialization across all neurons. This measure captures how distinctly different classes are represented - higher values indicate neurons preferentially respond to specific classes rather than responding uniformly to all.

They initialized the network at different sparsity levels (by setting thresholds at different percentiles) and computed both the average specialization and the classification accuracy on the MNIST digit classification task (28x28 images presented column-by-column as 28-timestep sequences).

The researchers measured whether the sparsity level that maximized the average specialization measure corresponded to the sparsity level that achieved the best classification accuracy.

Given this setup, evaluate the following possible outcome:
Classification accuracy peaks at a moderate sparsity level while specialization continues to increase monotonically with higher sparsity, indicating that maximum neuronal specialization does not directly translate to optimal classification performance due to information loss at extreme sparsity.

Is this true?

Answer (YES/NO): NO